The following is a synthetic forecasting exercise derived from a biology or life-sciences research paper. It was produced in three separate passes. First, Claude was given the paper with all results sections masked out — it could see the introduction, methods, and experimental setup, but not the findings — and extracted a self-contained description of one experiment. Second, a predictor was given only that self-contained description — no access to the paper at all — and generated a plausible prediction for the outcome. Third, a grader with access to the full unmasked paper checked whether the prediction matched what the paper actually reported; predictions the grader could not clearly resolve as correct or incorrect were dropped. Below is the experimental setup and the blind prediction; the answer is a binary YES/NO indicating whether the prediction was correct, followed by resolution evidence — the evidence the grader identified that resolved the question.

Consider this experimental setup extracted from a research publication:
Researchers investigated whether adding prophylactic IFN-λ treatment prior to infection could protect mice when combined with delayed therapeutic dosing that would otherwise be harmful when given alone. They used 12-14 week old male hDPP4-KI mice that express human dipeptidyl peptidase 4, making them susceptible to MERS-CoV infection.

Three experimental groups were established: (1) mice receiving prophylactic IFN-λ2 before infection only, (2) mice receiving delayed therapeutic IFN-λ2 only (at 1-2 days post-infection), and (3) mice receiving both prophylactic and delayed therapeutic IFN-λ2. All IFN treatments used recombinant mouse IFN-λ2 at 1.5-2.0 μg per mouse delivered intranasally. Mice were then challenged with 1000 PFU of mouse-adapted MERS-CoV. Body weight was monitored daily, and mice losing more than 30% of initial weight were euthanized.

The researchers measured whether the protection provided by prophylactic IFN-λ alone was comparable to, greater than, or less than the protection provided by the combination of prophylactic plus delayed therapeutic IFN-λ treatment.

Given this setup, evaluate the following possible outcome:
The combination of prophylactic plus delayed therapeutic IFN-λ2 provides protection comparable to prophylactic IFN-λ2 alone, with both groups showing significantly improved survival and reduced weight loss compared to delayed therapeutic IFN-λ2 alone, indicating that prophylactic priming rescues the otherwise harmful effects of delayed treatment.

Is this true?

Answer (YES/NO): NO